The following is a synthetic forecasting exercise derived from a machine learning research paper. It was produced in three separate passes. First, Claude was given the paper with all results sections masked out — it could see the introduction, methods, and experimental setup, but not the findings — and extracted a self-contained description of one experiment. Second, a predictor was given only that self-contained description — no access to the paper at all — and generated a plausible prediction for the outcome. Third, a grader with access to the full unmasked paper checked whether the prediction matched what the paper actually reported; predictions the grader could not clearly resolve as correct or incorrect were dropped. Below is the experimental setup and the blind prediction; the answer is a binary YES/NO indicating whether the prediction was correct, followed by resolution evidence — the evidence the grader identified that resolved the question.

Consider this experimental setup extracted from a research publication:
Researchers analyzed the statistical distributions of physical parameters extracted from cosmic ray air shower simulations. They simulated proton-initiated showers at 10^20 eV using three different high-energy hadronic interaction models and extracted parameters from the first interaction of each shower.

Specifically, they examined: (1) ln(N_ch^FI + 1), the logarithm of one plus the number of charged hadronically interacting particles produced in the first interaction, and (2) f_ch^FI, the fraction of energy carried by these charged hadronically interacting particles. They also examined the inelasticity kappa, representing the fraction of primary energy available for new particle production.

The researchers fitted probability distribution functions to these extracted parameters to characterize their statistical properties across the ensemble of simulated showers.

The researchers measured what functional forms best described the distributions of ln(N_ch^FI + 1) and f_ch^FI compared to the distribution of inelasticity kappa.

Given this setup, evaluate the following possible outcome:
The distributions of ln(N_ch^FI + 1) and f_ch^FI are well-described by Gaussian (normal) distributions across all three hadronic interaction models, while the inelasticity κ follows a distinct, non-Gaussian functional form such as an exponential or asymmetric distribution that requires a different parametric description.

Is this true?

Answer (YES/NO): NO